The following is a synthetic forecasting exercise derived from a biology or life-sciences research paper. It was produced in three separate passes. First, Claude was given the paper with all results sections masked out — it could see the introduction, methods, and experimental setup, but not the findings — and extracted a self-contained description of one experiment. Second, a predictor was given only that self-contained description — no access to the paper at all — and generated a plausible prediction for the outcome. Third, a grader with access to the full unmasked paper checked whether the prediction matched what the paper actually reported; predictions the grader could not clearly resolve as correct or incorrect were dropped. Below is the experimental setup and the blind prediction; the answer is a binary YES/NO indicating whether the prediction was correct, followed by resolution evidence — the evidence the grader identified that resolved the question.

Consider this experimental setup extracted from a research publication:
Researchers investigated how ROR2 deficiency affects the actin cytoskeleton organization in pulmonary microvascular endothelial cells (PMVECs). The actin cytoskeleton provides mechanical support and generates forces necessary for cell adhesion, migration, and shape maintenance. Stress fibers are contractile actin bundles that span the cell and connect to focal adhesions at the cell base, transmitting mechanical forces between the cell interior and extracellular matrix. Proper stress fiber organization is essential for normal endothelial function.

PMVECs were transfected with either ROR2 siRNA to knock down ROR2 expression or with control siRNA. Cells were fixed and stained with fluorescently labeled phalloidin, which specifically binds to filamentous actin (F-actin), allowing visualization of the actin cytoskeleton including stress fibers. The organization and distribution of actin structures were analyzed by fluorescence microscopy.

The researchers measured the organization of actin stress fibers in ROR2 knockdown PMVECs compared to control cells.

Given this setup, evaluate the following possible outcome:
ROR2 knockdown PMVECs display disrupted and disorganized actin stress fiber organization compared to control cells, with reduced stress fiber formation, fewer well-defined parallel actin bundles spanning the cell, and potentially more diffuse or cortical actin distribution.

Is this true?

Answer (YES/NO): YES